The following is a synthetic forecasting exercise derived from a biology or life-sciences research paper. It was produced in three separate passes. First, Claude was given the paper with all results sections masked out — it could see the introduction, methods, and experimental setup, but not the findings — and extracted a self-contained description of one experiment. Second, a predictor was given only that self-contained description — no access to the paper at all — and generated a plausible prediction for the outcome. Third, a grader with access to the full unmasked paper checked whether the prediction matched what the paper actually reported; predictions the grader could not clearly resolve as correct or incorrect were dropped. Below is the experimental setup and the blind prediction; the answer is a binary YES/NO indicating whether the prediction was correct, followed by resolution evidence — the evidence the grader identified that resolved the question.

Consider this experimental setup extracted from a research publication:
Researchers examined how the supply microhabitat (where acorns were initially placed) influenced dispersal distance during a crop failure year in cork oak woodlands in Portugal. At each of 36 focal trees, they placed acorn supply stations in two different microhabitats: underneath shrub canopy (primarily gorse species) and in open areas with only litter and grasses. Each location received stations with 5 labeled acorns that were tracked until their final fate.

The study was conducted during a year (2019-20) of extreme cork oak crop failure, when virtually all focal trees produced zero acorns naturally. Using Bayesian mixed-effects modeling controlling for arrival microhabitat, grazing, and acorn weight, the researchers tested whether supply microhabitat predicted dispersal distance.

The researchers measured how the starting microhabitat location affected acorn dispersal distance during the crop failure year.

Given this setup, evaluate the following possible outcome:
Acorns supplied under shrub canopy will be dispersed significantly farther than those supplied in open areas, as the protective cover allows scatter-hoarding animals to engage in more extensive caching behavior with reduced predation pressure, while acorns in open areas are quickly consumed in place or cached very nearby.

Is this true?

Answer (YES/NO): NO